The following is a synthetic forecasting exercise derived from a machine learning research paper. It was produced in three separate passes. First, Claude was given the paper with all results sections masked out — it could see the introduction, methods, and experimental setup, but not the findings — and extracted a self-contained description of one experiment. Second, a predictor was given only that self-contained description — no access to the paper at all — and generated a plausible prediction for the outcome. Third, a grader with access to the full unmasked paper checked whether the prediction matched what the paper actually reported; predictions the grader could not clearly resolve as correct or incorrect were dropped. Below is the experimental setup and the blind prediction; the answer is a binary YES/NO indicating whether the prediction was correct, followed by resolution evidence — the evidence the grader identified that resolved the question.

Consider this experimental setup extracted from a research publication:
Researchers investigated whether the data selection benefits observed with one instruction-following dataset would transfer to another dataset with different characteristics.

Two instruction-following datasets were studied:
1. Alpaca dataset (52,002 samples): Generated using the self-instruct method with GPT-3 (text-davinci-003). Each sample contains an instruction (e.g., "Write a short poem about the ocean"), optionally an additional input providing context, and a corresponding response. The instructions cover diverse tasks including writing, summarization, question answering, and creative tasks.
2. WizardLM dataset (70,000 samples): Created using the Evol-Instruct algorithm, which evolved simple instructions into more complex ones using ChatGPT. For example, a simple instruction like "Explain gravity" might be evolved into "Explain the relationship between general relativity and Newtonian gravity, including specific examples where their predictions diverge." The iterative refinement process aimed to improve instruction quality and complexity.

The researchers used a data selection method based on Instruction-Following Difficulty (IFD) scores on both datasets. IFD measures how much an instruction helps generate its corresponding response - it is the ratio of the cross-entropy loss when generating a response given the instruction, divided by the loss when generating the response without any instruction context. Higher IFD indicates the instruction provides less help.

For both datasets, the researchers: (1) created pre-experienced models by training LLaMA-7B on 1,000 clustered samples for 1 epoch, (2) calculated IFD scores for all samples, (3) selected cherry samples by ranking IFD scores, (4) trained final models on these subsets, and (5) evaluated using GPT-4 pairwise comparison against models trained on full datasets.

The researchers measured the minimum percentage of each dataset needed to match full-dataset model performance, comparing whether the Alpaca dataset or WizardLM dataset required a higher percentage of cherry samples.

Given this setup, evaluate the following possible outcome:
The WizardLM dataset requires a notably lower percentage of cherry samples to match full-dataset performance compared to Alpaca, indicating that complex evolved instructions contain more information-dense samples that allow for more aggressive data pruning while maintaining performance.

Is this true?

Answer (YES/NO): NO